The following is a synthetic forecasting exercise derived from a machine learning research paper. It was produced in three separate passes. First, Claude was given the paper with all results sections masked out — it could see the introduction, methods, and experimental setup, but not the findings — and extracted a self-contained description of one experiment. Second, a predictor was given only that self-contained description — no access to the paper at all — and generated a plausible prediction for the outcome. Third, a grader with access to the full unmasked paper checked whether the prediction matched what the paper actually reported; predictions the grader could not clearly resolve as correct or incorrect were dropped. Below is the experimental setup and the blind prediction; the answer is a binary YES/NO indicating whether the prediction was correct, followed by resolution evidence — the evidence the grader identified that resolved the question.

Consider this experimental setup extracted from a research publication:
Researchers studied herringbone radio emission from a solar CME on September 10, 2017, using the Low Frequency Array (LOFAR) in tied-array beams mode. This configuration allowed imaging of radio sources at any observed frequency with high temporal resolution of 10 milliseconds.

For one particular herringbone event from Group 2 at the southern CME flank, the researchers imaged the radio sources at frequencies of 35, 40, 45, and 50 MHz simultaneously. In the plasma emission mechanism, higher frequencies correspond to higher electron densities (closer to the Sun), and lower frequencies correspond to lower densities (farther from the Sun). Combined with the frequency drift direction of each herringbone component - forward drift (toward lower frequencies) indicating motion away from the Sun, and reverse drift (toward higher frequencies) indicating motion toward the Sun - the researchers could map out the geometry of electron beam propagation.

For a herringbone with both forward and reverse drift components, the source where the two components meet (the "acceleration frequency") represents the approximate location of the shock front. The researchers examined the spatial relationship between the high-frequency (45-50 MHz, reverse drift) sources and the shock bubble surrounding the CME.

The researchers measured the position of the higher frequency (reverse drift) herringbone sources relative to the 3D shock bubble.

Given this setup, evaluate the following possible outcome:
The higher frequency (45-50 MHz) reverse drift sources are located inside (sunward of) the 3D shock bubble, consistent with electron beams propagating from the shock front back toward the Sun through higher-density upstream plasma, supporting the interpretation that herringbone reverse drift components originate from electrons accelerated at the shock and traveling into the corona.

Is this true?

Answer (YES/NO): NO